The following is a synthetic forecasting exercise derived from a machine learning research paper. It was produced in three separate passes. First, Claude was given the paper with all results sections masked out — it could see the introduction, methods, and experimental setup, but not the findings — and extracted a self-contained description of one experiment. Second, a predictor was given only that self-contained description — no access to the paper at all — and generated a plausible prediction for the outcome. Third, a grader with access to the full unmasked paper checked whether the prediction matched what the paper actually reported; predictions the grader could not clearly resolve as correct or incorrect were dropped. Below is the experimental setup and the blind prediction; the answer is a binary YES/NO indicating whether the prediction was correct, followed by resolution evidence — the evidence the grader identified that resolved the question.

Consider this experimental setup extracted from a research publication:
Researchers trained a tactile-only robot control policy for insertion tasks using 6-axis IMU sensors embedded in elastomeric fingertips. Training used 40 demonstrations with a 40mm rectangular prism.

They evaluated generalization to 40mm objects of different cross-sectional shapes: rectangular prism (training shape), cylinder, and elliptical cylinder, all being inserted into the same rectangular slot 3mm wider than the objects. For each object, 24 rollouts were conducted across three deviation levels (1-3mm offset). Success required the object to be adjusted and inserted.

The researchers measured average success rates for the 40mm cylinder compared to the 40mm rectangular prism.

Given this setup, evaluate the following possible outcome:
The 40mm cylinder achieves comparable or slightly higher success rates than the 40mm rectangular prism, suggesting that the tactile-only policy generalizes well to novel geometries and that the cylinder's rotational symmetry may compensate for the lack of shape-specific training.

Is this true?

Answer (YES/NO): NO